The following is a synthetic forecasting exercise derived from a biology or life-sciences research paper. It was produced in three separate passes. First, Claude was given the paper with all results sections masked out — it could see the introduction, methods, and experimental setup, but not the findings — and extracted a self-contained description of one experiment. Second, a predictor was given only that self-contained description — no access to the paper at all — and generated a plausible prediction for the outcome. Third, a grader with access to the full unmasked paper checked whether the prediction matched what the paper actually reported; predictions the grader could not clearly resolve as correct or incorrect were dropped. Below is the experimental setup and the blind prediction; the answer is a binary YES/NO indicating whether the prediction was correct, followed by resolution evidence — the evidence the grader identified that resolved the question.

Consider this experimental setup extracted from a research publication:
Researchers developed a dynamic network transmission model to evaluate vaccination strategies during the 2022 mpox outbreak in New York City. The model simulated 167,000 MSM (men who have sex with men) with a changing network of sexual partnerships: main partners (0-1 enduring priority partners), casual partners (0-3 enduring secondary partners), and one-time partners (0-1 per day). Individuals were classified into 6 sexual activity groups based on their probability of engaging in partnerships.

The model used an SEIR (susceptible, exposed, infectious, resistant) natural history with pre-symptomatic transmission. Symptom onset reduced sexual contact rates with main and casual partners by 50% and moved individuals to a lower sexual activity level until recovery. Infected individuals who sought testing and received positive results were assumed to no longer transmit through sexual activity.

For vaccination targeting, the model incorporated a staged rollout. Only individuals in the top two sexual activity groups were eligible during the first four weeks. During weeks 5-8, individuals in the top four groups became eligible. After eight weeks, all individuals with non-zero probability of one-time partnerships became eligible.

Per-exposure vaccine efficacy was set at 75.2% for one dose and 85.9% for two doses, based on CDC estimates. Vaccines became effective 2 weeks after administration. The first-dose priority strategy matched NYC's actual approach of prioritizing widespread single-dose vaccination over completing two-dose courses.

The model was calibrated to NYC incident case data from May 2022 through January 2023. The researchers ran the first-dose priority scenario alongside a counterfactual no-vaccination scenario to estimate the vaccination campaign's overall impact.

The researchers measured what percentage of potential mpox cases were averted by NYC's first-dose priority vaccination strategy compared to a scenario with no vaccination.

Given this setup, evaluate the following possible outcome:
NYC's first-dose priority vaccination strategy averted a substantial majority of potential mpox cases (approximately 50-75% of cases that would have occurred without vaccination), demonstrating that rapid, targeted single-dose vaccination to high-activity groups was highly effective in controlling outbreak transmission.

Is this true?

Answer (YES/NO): NO